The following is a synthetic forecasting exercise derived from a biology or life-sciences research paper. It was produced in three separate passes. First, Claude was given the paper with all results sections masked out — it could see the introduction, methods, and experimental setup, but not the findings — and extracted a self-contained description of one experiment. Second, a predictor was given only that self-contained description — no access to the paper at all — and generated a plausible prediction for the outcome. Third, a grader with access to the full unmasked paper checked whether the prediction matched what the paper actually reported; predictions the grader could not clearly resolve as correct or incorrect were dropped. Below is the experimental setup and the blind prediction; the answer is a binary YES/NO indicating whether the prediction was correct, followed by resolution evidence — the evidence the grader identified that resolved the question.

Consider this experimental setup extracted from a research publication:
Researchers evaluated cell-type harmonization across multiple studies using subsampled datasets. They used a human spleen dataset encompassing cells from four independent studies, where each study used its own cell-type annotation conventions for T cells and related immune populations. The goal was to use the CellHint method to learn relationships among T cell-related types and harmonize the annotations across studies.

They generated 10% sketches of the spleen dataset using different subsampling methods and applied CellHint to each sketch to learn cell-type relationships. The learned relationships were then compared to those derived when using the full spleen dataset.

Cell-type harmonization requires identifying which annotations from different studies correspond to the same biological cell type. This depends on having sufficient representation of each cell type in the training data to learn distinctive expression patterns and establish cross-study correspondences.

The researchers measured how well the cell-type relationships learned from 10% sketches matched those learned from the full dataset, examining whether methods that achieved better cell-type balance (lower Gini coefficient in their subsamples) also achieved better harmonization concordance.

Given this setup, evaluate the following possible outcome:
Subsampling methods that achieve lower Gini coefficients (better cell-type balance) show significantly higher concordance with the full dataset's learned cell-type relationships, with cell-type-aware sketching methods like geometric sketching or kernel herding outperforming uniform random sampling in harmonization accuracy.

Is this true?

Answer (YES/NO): NO